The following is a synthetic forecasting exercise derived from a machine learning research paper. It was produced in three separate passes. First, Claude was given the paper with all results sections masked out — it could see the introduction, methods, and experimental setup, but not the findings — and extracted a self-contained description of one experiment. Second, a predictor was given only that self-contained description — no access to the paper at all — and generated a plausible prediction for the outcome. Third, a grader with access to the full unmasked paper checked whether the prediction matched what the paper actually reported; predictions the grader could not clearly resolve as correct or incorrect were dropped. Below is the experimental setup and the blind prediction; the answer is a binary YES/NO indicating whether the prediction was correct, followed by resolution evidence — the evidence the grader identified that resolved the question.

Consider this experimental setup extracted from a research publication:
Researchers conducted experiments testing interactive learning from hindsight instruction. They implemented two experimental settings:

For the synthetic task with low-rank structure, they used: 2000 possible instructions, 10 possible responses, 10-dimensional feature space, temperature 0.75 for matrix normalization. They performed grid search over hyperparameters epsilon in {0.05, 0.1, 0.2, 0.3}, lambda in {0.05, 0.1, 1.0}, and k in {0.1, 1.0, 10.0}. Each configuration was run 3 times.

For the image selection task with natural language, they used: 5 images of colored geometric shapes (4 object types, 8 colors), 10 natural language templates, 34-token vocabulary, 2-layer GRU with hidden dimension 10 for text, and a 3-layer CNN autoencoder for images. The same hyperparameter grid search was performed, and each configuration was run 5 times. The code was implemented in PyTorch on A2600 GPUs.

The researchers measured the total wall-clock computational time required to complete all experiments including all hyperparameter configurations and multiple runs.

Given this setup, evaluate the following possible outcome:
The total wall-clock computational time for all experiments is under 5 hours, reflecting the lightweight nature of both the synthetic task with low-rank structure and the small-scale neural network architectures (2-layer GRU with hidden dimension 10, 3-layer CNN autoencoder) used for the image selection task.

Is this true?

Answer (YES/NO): YES